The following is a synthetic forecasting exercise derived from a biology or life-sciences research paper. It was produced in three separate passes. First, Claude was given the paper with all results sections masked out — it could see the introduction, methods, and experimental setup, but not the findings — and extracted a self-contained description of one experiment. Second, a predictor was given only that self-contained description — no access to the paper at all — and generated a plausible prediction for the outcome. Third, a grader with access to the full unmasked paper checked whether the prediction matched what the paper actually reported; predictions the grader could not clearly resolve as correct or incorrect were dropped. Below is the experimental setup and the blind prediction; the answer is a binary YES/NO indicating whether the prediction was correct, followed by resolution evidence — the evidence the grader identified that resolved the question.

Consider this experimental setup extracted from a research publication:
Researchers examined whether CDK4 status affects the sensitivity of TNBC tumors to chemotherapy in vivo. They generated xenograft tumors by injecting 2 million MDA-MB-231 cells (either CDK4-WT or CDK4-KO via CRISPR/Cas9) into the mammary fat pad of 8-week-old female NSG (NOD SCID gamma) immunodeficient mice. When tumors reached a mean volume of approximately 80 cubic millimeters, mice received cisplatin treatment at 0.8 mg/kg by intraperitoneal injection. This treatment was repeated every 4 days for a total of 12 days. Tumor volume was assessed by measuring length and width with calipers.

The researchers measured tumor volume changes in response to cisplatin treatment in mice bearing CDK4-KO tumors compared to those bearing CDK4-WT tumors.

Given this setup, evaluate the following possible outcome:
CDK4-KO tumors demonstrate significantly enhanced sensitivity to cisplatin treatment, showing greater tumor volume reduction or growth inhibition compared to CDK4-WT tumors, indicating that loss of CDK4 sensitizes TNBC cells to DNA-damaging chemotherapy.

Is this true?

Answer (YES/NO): NO